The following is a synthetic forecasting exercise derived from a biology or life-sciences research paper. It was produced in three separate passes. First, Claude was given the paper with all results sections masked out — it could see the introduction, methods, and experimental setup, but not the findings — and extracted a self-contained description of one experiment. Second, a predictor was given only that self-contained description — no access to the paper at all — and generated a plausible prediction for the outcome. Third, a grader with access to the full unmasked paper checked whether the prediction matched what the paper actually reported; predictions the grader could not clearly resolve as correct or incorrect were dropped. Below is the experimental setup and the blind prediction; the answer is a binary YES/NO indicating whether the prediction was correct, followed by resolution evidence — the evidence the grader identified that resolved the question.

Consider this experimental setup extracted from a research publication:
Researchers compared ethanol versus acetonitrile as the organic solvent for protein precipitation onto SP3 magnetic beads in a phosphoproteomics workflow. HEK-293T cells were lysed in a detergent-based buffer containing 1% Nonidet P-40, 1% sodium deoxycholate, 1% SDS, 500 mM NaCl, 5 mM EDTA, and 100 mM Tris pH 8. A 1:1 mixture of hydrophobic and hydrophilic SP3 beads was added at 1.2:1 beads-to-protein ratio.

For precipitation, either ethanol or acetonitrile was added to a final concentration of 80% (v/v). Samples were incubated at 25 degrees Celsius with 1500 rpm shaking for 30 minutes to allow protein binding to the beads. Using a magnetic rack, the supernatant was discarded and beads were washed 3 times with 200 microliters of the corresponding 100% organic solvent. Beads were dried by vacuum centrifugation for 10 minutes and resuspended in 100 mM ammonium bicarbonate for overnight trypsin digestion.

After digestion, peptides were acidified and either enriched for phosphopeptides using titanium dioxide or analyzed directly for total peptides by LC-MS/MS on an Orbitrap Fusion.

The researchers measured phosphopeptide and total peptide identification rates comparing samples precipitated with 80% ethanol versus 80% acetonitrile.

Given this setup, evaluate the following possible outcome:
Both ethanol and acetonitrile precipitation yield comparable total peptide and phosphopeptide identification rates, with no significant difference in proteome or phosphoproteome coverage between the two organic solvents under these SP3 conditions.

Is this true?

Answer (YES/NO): YES